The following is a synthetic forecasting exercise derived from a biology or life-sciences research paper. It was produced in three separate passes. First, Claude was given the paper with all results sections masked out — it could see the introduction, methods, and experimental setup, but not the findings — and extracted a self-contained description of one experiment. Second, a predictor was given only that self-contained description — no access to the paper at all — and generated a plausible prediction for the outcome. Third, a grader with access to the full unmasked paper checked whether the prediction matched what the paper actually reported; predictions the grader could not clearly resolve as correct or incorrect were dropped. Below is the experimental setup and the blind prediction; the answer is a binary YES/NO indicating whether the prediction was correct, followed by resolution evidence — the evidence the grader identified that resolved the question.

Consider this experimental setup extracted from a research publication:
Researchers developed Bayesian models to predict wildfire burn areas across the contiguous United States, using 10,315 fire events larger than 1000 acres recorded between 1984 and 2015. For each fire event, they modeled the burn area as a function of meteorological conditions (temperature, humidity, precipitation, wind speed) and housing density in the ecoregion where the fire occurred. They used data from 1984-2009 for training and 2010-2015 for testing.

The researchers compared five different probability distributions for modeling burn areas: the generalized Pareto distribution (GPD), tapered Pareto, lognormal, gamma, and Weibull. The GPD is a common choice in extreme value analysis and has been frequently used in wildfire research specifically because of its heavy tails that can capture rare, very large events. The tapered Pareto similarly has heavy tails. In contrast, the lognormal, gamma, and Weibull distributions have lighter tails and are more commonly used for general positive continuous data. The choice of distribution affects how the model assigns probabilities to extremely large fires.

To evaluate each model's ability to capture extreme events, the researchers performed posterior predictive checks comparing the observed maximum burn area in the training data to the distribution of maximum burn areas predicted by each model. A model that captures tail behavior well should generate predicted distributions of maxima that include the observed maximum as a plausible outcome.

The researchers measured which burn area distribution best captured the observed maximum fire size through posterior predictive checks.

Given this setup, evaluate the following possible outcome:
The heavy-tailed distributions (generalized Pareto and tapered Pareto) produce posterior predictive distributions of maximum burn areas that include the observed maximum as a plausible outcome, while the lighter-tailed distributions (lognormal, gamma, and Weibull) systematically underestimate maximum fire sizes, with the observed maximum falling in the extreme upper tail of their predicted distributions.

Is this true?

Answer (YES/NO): NO